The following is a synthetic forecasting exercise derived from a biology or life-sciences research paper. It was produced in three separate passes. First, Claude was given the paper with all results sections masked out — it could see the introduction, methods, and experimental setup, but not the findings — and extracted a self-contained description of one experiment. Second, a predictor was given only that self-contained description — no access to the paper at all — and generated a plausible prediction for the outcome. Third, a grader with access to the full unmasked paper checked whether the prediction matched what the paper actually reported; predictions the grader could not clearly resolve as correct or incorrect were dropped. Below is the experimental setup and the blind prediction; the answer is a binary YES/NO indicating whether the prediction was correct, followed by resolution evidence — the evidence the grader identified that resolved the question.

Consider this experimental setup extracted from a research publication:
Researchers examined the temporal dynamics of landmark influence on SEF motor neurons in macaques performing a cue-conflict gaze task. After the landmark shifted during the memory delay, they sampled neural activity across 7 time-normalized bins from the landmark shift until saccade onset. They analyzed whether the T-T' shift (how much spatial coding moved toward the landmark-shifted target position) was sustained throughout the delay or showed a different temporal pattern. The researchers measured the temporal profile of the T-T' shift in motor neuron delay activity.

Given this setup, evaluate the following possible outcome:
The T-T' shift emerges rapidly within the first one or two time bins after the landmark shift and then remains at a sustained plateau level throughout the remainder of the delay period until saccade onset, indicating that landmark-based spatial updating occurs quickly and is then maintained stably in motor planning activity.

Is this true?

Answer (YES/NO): NO